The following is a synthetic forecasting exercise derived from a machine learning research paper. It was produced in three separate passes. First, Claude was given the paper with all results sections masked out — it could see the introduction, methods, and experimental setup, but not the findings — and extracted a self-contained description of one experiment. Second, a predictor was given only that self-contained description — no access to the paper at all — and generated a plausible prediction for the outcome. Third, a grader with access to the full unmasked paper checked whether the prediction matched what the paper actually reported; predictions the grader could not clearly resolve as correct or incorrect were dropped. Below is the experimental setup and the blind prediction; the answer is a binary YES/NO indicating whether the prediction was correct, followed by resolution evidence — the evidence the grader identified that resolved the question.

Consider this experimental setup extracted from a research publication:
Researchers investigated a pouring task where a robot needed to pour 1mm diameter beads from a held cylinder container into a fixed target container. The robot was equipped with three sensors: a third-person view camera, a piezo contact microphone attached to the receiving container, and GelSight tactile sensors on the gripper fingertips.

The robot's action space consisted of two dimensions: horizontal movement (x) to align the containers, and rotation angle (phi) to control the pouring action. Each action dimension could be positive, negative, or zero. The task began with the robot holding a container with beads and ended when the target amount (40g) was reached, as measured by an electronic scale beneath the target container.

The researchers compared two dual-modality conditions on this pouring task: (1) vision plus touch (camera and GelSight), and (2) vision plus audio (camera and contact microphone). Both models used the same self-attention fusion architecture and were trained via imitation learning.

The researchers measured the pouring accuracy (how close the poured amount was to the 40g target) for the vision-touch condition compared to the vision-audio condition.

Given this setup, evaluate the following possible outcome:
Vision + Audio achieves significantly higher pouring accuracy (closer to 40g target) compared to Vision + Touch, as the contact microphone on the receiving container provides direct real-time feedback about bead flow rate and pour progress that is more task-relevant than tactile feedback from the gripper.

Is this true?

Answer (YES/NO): NO